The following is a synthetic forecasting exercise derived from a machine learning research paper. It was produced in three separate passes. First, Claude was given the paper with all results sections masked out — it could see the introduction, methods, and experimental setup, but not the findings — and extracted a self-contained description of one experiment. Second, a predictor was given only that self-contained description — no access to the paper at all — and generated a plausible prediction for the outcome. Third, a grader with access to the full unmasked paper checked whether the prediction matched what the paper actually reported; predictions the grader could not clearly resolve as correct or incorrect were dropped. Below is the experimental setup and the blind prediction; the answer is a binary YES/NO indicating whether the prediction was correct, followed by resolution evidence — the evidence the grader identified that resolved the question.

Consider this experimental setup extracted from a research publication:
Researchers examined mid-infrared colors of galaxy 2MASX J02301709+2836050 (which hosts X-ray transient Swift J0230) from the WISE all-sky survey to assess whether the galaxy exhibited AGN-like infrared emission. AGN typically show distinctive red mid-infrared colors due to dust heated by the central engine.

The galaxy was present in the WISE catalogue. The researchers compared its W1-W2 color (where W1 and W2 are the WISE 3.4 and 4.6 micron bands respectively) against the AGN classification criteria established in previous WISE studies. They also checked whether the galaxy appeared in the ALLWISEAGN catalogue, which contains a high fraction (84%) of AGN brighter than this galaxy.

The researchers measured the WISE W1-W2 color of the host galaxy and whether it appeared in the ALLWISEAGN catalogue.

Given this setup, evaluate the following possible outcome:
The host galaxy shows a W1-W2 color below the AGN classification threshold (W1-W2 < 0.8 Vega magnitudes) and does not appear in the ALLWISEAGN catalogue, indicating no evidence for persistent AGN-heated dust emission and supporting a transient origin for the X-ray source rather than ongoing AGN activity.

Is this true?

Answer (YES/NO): YES